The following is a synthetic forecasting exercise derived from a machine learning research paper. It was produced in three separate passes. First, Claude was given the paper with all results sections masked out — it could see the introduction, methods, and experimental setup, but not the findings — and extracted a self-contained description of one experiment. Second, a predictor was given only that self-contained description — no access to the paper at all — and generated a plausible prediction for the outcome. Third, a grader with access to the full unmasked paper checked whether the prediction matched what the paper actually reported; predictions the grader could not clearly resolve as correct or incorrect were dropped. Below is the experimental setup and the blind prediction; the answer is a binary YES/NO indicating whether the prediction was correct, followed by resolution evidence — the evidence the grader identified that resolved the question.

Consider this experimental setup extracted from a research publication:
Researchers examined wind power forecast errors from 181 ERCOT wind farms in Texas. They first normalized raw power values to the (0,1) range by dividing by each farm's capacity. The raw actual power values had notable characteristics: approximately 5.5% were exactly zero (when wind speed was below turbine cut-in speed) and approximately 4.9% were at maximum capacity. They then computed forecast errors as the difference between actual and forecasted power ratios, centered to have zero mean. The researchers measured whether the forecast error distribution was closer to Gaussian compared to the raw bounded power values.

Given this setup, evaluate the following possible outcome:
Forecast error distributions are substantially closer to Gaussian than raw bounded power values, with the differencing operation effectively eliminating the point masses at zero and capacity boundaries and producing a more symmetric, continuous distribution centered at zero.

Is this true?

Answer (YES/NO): YES